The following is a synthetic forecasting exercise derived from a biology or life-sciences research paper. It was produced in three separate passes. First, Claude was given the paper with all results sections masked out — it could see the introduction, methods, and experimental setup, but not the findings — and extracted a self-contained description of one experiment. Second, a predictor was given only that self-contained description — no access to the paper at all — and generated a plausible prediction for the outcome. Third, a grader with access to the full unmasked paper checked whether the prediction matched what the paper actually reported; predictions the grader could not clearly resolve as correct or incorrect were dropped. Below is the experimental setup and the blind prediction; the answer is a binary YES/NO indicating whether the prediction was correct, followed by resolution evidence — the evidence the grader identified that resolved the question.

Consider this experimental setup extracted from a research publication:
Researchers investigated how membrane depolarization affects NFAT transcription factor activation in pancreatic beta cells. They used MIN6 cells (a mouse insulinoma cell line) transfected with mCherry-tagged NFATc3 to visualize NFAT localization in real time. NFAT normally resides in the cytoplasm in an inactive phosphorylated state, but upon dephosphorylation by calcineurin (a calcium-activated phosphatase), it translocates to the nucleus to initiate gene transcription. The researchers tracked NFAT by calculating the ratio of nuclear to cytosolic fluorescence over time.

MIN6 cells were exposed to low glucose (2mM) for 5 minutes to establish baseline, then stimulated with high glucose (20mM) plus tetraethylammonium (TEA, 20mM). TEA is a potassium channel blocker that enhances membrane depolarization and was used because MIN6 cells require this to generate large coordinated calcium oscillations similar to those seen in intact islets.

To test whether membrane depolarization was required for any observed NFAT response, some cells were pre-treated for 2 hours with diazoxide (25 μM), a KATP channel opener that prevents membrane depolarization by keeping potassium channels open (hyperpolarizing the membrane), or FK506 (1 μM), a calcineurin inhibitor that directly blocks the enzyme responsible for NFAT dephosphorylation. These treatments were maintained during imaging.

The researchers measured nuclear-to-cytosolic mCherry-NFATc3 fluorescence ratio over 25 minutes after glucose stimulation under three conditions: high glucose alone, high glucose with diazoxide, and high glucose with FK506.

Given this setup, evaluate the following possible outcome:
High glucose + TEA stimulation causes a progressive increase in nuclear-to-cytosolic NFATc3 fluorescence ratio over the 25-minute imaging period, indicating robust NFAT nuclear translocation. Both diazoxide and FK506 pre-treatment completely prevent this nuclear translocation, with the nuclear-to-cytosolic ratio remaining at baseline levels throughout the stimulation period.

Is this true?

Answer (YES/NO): YES